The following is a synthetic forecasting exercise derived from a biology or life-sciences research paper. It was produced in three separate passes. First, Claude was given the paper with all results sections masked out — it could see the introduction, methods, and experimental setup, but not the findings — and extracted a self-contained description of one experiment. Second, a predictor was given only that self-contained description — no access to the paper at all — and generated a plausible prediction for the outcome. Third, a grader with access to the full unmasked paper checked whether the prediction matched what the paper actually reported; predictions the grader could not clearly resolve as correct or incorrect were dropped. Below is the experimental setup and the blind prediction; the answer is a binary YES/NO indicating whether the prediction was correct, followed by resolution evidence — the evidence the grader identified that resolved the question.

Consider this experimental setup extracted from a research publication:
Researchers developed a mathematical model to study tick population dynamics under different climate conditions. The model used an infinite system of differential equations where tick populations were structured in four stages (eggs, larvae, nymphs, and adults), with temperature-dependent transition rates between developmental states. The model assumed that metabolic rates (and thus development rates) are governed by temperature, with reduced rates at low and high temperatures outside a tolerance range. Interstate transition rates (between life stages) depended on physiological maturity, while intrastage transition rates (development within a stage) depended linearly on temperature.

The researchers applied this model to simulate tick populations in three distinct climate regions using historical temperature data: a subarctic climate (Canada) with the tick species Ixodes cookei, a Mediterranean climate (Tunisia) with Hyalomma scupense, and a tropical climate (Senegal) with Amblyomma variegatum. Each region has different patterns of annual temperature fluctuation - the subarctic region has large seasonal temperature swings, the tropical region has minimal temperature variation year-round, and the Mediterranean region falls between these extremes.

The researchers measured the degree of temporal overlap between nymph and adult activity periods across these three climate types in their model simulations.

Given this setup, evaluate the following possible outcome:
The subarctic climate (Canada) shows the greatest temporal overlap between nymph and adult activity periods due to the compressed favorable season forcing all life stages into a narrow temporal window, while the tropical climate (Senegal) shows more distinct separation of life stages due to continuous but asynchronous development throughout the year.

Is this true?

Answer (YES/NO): NO